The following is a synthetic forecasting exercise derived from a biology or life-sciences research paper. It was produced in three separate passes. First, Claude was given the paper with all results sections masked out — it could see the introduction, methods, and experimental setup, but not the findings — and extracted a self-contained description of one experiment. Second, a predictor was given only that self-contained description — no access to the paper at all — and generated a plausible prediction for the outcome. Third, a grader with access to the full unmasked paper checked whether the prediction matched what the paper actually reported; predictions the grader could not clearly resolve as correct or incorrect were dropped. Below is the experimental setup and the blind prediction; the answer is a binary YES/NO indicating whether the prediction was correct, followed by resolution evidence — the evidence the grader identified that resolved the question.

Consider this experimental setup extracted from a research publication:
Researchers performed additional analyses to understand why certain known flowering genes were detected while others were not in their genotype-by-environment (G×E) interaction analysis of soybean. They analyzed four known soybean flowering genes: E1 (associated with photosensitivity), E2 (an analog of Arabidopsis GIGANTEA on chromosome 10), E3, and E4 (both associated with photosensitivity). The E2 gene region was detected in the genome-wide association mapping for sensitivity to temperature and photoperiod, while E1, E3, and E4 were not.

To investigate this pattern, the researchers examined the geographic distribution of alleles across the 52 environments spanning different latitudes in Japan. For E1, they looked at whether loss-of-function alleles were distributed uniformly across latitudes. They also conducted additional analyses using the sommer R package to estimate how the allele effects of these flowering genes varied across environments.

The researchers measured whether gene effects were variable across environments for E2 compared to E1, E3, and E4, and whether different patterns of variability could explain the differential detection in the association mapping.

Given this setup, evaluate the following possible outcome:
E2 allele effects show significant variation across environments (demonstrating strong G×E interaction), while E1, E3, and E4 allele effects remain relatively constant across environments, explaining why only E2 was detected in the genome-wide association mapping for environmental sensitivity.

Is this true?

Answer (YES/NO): NO